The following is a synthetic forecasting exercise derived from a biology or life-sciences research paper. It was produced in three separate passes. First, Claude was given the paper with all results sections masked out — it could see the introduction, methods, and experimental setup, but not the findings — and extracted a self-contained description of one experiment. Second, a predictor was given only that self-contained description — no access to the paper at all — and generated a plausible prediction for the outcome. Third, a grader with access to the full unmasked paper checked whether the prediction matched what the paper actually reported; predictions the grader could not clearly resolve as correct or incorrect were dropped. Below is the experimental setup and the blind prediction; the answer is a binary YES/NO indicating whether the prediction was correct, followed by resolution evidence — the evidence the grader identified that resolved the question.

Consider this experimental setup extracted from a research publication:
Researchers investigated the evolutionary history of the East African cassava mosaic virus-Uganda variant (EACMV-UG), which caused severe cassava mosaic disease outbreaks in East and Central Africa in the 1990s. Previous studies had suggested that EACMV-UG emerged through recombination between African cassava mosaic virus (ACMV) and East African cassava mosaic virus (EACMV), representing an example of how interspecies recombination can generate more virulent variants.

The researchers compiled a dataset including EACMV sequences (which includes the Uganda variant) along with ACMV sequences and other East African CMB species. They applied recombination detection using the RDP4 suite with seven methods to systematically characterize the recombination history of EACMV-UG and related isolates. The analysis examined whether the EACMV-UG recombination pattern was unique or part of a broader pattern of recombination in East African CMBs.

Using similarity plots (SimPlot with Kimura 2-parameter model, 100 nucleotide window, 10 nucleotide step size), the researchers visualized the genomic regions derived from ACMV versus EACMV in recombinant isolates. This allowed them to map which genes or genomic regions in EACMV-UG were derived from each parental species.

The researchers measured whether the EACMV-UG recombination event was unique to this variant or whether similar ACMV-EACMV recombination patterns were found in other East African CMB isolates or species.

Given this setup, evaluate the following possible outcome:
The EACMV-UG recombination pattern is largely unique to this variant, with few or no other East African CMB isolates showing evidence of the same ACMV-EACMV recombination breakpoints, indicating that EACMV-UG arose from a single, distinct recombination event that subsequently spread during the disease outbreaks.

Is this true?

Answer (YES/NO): YES